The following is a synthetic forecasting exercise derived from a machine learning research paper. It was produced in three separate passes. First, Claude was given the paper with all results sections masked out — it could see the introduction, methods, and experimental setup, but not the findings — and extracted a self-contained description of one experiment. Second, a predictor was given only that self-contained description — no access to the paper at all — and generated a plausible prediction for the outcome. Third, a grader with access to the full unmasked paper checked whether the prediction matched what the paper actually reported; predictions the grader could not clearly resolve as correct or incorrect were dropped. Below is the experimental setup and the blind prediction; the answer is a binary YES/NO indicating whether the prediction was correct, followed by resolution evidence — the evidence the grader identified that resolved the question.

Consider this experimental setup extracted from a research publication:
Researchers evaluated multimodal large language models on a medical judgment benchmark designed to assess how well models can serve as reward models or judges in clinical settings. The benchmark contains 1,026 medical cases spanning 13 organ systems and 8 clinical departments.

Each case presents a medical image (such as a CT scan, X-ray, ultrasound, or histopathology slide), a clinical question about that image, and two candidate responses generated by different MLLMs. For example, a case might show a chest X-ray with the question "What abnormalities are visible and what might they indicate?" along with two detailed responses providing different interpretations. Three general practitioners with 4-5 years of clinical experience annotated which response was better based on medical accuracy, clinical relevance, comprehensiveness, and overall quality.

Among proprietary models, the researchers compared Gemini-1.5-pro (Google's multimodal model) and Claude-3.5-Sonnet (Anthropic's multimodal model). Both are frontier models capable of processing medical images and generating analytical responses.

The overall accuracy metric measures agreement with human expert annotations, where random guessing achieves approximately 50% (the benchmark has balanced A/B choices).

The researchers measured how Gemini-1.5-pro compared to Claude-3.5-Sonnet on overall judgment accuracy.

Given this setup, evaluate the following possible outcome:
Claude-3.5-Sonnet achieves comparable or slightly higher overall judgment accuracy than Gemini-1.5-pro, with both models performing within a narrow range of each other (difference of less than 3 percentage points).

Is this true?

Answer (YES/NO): NO